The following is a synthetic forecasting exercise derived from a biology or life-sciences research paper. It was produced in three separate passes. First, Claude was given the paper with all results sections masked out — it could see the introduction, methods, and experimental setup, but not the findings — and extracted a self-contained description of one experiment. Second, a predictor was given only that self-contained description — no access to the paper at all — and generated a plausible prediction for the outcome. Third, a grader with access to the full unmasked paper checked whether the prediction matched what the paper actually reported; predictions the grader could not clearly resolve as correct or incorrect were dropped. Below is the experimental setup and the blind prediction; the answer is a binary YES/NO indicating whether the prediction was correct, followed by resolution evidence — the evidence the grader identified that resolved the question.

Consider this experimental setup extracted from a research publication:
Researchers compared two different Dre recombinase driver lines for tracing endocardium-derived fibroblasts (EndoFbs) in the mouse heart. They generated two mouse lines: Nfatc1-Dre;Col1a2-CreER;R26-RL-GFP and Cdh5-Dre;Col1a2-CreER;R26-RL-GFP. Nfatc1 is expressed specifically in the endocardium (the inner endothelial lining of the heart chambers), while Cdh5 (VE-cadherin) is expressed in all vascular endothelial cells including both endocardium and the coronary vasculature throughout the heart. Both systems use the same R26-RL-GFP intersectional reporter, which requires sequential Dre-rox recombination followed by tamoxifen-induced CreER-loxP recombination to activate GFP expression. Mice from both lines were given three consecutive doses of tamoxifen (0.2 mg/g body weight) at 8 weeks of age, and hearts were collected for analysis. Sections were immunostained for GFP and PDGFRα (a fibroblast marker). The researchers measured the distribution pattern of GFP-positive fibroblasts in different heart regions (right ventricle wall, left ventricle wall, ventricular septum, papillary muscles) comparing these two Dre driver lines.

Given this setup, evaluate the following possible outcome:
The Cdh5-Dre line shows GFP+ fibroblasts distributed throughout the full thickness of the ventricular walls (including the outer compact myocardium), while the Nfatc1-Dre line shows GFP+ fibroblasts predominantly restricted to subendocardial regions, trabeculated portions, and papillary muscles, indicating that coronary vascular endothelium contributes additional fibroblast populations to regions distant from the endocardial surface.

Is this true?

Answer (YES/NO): NO